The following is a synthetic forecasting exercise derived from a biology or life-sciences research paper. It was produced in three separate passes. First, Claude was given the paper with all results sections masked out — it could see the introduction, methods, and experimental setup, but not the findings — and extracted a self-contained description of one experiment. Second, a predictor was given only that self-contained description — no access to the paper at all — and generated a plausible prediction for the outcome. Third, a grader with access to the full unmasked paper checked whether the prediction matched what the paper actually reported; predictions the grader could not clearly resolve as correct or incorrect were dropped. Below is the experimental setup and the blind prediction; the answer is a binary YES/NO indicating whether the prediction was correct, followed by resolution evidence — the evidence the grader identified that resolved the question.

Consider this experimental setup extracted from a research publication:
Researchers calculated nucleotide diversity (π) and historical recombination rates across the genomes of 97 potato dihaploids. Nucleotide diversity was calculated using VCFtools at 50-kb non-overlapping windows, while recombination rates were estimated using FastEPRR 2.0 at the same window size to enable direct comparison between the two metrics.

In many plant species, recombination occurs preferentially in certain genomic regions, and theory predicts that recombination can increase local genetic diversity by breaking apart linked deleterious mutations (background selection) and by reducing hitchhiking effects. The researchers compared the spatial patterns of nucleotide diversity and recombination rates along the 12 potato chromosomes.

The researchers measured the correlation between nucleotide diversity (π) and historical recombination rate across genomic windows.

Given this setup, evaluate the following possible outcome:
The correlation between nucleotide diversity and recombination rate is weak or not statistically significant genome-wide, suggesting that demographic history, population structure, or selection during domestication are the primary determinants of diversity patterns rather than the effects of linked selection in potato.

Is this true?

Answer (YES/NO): YES